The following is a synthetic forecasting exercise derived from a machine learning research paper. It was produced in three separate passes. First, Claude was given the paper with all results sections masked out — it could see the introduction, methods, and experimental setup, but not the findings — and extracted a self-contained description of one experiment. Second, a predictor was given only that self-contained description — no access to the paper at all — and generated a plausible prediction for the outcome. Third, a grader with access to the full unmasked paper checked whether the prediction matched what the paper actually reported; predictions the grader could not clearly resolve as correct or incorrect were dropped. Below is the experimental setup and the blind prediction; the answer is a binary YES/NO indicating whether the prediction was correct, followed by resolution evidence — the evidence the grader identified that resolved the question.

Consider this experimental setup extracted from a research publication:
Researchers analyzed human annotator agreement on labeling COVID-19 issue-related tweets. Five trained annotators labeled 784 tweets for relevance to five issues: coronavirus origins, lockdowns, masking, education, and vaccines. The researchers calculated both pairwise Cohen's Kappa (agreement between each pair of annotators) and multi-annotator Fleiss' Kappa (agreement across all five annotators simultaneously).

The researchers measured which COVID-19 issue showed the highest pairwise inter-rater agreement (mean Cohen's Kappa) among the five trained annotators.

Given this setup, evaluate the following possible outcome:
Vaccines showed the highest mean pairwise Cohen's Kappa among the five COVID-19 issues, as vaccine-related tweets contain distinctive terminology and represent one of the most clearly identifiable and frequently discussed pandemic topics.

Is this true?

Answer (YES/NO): NO